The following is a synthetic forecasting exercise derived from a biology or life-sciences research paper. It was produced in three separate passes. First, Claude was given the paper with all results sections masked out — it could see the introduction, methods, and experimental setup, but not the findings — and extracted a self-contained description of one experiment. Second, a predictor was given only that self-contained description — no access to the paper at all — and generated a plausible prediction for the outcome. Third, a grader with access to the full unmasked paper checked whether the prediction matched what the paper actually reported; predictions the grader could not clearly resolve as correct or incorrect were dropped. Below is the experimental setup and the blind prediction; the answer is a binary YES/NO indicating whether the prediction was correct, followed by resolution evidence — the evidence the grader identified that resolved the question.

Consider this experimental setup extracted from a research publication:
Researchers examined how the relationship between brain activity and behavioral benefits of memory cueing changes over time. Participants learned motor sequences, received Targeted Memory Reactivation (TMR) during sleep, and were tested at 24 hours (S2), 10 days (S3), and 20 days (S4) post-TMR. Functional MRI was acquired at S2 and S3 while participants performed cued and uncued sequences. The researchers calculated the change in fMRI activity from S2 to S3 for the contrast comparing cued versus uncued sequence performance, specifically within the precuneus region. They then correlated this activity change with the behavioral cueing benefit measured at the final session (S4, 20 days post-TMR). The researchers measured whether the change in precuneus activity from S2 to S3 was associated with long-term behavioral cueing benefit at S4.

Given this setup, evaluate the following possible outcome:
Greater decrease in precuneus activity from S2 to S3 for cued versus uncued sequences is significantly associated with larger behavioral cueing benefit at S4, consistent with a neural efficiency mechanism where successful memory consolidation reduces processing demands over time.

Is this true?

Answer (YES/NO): YES